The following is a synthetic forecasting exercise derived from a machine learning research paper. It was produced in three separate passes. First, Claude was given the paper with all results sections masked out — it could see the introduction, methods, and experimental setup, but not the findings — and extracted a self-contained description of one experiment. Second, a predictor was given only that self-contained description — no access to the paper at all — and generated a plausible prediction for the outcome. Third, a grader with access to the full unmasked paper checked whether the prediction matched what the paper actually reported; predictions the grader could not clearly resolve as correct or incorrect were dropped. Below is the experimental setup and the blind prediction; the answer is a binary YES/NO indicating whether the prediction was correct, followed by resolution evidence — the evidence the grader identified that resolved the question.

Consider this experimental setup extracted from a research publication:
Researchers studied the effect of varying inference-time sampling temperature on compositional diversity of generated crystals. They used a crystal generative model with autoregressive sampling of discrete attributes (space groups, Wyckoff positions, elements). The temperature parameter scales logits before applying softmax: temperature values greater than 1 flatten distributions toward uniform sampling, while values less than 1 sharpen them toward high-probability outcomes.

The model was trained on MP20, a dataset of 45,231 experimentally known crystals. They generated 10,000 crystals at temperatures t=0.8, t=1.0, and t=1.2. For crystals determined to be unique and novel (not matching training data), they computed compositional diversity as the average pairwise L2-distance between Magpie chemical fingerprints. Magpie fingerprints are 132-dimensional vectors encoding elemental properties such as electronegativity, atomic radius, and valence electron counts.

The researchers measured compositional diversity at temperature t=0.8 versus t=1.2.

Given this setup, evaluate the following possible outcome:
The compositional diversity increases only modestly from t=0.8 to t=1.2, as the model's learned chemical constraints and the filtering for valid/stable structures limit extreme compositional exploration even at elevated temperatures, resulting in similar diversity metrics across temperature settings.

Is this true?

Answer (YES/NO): NO